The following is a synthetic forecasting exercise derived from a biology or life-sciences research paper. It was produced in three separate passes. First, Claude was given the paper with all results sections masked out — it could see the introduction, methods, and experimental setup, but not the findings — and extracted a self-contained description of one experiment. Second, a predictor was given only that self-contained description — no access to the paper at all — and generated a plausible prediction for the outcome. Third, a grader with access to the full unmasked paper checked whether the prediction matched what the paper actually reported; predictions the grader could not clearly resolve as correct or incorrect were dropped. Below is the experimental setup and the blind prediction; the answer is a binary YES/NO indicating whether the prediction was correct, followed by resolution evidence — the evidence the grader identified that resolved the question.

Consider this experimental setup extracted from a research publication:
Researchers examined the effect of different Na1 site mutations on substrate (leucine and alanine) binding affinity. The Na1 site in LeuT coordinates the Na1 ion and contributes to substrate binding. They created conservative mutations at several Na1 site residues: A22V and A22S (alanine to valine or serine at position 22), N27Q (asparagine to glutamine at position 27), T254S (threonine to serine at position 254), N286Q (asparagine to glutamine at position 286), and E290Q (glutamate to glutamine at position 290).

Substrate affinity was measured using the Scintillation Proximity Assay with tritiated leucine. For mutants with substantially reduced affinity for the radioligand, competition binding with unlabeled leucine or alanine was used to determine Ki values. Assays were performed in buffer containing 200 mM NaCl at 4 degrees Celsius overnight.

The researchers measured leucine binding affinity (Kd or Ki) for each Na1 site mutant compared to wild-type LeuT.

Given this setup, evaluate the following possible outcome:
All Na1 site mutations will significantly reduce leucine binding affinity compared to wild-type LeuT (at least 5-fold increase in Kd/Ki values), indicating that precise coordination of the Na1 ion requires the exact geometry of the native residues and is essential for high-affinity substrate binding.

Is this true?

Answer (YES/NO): NO